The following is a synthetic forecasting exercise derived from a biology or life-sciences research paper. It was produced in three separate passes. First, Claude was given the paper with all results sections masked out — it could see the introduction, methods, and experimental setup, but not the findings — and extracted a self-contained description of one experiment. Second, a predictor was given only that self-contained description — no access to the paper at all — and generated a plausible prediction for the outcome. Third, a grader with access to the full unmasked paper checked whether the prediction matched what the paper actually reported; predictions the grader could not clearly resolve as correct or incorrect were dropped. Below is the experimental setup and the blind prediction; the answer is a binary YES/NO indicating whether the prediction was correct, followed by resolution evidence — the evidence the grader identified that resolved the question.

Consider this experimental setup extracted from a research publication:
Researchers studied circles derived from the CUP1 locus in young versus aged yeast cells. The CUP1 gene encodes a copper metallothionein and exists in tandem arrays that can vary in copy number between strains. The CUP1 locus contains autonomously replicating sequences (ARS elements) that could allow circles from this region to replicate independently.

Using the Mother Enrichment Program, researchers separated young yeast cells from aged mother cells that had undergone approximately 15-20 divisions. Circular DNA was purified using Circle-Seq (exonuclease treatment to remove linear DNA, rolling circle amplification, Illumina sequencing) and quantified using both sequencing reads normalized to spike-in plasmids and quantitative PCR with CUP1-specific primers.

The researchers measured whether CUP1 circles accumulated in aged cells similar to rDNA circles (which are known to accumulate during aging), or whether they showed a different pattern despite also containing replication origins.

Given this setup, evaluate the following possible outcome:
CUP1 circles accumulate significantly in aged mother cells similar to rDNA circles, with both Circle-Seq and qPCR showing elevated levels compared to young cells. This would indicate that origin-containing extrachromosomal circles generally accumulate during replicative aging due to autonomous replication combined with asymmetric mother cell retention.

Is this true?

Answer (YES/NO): NO